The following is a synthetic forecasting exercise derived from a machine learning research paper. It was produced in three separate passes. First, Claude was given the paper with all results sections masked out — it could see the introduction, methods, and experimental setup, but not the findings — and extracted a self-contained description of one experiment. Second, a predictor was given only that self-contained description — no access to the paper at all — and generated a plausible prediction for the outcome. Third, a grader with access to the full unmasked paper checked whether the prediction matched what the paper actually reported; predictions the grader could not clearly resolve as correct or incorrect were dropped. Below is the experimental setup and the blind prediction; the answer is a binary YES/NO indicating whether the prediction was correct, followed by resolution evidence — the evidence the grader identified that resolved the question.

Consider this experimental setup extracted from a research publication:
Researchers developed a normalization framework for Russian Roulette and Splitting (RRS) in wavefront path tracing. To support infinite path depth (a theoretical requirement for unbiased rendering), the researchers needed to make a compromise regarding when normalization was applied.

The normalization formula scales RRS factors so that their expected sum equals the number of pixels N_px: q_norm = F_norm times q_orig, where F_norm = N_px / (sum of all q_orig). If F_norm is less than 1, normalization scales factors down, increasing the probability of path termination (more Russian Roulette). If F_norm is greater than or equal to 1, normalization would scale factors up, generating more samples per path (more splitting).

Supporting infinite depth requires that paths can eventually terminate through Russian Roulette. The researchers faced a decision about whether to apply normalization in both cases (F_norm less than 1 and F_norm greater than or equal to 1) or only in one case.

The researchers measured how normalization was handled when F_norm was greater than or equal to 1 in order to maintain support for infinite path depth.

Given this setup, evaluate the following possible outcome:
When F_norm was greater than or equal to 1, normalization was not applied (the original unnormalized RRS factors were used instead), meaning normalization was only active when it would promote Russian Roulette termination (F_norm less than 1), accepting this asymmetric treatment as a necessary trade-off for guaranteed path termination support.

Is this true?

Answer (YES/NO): YES